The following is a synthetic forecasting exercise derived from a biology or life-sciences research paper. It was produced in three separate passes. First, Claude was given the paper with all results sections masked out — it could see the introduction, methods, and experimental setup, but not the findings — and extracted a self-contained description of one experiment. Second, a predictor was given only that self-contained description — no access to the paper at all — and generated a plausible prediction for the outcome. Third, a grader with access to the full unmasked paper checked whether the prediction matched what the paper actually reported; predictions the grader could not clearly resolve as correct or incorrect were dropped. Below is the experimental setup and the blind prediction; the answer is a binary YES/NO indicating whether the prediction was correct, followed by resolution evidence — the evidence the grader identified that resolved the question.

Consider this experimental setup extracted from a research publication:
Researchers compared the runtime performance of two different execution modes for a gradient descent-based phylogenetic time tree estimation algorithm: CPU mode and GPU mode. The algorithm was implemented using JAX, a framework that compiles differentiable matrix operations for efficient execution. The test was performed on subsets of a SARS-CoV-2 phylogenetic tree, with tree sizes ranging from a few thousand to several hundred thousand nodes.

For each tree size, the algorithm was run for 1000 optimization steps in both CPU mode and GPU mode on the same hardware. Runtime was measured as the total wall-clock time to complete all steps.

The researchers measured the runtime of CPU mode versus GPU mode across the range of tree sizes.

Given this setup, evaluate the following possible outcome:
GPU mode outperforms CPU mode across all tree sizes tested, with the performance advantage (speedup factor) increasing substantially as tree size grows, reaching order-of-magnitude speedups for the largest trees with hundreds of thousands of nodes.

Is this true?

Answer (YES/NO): NO